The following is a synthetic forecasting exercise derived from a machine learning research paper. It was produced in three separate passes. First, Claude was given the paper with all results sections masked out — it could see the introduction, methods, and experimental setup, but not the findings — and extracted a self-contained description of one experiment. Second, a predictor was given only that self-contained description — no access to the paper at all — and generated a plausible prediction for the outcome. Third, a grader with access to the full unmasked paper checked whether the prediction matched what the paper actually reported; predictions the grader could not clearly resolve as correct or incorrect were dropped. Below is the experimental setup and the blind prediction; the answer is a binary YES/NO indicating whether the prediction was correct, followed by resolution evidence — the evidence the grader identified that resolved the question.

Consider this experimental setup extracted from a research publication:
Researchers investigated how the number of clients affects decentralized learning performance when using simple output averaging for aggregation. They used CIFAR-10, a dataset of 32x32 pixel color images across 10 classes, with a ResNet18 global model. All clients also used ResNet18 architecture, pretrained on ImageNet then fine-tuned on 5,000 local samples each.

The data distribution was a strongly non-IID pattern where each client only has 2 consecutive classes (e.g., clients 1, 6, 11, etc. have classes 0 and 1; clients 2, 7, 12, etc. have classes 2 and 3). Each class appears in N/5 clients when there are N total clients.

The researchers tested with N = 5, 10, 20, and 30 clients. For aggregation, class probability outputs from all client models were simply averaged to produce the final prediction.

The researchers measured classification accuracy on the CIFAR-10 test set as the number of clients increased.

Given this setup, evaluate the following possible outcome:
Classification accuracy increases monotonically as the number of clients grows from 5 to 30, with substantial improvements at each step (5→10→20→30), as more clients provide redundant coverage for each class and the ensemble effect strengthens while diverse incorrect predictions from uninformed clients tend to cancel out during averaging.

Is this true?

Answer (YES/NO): NO